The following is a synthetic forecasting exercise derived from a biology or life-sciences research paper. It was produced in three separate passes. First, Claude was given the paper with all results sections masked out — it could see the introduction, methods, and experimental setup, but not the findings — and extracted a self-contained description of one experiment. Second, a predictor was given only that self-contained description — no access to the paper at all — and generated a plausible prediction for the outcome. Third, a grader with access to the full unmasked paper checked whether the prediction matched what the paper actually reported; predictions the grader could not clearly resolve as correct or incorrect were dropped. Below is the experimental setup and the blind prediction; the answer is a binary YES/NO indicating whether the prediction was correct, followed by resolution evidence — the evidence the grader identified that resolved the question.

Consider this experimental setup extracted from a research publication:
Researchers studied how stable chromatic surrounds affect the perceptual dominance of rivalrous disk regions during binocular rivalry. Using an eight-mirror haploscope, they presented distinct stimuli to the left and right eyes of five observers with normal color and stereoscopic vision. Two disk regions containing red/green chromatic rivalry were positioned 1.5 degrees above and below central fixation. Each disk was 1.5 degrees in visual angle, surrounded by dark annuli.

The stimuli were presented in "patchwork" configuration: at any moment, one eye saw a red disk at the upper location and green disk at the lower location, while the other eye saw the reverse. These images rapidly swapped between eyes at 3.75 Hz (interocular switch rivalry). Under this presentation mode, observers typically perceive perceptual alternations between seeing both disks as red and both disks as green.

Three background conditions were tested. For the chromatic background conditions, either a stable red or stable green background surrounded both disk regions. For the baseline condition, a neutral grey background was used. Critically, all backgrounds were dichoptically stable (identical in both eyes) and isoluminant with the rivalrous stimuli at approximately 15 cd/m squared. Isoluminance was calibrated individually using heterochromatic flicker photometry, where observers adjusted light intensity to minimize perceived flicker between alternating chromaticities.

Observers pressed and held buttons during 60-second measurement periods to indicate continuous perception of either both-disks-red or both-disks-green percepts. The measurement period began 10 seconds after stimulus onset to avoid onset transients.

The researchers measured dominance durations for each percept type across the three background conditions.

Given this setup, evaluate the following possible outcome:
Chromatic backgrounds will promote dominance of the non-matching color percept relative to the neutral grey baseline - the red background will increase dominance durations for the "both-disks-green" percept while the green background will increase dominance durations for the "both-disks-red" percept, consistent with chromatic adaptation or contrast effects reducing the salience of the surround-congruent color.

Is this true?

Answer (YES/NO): YES